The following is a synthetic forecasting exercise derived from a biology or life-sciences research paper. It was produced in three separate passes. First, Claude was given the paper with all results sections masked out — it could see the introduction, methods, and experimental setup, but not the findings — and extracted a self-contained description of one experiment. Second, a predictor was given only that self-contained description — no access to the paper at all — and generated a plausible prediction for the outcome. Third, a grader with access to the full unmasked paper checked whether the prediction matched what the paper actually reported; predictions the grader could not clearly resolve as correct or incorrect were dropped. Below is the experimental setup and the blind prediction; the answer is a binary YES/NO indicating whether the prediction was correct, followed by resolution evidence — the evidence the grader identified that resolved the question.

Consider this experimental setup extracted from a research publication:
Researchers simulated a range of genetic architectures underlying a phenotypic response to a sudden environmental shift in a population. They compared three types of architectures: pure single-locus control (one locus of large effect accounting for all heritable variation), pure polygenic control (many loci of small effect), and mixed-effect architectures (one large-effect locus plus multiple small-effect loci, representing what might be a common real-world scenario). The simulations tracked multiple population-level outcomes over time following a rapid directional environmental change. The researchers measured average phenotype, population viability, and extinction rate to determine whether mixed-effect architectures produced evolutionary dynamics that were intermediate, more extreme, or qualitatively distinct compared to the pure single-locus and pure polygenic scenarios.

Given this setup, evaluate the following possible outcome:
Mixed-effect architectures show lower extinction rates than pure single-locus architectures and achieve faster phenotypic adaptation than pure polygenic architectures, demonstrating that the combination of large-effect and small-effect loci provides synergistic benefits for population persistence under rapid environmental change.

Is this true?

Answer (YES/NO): NO